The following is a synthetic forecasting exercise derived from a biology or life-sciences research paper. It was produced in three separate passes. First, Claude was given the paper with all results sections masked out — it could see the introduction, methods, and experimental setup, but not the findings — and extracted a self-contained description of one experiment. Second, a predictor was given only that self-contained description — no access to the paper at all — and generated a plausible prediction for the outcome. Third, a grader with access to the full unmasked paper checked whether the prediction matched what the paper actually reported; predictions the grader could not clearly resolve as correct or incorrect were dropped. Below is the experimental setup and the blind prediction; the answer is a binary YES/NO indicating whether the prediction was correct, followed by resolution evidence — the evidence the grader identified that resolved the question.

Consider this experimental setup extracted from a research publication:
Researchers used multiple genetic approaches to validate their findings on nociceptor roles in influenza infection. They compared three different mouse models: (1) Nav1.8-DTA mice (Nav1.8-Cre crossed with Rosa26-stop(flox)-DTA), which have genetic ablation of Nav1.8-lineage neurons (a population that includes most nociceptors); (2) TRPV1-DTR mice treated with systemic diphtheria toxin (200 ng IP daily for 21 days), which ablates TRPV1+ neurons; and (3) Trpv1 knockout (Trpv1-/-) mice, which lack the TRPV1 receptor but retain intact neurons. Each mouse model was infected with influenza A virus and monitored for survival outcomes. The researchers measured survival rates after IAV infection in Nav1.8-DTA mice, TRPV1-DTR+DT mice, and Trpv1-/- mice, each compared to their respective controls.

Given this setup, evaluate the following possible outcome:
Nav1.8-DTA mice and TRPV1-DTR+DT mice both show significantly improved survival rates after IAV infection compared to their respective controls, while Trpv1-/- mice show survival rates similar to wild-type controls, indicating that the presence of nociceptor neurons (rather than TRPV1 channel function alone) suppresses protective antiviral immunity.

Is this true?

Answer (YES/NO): NO